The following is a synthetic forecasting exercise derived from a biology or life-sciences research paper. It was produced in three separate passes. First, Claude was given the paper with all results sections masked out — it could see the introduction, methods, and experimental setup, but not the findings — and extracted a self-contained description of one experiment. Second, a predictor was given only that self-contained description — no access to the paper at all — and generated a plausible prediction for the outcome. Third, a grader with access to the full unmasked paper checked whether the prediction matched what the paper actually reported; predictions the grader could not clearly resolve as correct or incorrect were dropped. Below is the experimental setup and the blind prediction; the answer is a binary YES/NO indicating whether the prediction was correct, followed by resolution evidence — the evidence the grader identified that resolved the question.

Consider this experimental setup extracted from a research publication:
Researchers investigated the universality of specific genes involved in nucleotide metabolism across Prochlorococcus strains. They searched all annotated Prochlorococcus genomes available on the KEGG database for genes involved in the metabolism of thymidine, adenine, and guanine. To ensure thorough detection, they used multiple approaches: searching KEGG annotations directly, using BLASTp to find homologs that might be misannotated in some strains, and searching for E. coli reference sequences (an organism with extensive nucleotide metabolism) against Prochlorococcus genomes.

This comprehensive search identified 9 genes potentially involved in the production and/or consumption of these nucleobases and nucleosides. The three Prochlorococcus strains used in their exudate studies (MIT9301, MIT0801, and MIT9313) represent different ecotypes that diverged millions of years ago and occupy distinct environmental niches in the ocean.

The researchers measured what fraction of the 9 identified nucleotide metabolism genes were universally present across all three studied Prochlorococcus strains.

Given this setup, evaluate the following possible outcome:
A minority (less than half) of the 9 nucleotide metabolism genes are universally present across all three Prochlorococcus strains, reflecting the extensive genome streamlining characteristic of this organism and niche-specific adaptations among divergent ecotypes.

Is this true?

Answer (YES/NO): NO